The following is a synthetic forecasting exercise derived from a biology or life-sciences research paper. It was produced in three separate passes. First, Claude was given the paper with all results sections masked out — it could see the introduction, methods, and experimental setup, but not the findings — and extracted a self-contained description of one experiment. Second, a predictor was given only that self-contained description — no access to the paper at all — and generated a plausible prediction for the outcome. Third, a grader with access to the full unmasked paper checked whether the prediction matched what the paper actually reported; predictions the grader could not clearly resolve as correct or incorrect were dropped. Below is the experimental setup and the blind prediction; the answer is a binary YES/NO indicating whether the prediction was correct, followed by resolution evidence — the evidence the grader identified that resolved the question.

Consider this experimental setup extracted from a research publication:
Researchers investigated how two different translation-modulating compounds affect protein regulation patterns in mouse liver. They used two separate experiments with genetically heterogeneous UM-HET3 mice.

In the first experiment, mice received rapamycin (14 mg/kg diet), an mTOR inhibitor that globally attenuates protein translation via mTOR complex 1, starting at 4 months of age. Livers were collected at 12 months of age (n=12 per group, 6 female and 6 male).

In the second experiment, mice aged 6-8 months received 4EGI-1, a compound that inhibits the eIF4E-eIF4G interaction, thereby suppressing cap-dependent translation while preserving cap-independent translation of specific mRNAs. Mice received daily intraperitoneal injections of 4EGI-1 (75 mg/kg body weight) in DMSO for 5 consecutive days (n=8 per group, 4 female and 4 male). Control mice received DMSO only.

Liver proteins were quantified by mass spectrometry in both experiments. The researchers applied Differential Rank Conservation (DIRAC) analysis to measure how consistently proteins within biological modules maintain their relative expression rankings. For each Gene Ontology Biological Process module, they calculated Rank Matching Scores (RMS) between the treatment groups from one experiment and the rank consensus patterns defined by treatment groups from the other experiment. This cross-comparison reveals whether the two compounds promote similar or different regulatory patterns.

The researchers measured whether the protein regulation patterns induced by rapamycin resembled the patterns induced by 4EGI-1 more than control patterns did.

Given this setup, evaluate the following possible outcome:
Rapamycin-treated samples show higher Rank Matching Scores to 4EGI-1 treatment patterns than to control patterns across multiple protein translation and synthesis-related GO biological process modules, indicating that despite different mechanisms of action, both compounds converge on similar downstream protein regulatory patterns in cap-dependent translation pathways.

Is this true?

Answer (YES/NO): NO